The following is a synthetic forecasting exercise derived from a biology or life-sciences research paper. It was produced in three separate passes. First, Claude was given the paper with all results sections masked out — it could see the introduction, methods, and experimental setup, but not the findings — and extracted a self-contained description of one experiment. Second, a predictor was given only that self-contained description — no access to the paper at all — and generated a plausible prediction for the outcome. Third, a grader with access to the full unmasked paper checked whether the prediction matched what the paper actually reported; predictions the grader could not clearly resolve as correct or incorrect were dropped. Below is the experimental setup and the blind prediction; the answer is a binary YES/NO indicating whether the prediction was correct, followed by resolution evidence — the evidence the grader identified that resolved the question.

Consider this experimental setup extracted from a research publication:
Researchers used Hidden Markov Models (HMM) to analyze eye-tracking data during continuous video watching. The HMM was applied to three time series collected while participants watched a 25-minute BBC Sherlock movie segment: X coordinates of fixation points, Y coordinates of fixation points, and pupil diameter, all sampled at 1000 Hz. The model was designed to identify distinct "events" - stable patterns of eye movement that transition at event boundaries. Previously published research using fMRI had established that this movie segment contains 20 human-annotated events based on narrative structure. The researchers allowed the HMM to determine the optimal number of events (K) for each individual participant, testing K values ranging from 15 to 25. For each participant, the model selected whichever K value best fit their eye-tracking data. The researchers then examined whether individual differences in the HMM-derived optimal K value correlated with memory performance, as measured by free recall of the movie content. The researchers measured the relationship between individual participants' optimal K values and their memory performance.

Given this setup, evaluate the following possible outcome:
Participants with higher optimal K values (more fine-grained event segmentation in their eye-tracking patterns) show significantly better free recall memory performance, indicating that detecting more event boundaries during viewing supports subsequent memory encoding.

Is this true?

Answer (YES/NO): NO